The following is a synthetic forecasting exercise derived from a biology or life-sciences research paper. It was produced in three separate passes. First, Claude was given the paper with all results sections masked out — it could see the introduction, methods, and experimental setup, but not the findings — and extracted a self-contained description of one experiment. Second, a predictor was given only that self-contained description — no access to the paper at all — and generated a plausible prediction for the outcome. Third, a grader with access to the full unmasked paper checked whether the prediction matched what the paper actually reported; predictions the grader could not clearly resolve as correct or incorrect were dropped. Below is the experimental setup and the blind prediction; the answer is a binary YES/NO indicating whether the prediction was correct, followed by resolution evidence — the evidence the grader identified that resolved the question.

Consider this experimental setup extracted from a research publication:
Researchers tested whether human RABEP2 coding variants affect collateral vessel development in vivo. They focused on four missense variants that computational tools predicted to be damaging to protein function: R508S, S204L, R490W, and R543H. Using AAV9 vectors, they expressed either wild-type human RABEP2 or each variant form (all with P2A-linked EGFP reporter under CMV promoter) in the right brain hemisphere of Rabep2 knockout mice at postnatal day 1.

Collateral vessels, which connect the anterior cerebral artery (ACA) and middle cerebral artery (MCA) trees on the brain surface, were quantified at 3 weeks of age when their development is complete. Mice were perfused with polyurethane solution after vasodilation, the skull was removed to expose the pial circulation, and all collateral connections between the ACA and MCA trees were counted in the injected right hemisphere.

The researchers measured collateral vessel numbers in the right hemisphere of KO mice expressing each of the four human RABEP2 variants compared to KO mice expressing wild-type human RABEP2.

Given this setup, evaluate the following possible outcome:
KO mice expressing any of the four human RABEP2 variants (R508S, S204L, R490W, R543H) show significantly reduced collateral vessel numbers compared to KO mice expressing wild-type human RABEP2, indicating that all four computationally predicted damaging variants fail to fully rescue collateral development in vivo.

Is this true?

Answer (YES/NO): YES